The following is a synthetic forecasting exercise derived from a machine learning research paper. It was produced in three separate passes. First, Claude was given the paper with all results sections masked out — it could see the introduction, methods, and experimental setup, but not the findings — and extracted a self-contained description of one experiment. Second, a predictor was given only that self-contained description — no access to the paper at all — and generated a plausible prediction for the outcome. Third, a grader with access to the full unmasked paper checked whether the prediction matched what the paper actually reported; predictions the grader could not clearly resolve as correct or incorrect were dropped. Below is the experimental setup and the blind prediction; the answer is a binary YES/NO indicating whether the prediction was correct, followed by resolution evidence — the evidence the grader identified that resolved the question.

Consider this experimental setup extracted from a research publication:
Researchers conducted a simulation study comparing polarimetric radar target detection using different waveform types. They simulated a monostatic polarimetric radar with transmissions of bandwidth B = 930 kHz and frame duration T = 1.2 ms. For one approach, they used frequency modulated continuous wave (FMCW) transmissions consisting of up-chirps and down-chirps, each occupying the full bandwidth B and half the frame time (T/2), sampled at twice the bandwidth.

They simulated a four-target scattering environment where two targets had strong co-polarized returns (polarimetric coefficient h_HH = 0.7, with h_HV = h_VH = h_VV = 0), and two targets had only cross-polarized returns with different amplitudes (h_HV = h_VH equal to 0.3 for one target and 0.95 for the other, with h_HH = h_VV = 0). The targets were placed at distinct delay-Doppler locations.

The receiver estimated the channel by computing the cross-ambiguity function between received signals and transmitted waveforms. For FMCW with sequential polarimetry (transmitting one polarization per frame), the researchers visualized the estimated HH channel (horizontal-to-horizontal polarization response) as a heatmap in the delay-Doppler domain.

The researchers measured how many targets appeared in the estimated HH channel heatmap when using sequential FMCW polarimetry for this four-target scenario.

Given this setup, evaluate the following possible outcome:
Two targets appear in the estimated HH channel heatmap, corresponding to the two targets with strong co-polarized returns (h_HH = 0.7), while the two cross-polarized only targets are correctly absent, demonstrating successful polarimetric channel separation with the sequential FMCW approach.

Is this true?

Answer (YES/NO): NO